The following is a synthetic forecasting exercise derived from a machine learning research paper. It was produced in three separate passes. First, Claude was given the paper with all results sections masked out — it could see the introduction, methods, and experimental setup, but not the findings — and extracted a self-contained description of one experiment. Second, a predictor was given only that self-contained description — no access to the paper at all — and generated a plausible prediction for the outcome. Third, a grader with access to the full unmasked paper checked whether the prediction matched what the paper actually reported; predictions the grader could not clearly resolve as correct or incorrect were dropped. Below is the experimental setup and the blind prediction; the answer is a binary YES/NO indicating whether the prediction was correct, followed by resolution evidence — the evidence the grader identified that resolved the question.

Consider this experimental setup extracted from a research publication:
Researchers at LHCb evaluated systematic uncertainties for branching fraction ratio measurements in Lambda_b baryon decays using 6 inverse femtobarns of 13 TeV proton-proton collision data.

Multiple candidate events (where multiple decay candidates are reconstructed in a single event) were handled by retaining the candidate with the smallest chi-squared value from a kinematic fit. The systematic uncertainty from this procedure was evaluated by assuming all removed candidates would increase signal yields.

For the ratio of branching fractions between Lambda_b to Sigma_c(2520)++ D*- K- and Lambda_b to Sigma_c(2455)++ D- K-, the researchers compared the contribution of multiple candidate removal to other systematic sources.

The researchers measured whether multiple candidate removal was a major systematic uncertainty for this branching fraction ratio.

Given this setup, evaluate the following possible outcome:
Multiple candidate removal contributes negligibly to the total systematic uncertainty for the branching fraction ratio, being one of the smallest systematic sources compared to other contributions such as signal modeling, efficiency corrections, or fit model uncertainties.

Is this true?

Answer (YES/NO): NO